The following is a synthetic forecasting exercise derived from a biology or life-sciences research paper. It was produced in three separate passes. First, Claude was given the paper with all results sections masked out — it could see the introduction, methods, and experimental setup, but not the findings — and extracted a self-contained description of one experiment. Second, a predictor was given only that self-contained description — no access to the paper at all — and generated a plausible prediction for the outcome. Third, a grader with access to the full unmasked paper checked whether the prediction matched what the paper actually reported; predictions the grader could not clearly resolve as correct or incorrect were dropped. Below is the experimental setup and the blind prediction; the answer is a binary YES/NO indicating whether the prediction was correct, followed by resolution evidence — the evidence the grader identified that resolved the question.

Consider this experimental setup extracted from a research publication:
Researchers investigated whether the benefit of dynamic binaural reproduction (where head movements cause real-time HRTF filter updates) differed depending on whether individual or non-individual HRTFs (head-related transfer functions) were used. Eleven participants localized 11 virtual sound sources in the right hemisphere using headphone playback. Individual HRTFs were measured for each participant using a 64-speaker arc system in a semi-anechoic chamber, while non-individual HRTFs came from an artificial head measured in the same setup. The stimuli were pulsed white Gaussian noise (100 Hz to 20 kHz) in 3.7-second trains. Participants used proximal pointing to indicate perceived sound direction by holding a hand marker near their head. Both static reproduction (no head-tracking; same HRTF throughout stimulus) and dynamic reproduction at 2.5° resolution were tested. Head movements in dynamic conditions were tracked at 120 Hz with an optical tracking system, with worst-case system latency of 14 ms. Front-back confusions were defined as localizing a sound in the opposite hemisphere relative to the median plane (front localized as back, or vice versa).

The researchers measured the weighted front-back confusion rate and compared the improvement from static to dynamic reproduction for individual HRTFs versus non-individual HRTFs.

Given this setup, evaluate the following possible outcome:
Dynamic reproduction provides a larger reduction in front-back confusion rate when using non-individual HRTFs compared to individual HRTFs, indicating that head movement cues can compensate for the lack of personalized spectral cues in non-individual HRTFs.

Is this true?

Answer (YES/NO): NO